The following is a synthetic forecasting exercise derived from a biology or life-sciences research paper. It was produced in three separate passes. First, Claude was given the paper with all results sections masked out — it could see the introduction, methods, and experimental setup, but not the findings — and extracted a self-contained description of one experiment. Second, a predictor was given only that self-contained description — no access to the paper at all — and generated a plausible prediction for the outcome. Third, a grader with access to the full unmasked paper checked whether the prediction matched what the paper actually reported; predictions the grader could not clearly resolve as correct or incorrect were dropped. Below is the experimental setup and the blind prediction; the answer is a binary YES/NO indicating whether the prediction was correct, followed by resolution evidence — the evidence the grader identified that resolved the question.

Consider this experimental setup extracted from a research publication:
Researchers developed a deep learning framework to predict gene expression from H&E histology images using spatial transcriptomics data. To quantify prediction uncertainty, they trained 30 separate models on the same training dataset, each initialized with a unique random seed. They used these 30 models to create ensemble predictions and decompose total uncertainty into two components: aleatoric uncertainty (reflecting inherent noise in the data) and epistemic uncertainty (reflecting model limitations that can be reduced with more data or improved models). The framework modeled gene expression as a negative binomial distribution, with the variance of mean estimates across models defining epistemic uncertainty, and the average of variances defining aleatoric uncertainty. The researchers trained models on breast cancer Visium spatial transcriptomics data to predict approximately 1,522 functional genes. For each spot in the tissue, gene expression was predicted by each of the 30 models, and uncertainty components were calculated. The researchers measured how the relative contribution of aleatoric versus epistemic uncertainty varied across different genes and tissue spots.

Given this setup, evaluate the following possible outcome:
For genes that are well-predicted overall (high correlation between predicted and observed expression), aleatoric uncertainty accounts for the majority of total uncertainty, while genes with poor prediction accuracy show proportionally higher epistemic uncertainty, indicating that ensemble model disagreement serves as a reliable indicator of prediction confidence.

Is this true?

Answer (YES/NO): YES